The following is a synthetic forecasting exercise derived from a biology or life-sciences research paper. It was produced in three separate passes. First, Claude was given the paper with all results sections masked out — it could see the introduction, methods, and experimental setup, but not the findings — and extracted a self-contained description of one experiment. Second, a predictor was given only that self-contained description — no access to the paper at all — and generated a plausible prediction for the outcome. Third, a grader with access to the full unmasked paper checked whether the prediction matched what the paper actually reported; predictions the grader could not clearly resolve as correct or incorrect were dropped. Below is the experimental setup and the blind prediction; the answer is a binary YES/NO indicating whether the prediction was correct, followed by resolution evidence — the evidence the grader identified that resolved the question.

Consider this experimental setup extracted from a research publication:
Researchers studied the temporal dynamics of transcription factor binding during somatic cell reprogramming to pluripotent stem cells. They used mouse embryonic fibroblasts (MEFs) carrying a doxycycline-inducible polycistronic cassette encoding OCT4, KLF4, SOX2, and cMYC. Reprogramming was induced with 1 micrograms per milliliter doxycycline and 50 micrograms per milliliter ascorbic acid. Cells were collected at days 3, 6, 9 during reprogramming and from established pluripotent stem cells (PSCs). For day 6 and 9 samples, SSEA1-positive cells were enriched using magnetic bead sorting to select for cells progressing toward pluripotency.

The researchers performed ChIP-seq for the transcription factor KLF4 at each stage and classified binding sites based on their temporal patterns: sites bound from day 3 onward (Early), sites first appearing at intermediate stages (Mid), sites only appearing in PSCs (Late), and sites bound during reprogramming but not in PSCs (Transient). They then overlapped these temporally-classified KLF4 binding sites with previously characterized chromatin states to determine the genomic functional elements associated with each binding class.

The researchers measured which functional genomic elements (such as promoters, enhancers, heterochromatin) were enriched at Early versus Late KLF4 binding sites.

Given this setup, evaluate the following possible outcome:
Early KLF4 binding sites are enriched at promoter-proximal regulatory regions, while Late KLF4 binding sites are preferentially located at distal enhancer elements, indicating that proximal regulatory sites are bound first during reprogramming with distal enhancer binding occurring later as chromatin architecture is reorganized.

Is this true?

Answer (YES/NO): YES